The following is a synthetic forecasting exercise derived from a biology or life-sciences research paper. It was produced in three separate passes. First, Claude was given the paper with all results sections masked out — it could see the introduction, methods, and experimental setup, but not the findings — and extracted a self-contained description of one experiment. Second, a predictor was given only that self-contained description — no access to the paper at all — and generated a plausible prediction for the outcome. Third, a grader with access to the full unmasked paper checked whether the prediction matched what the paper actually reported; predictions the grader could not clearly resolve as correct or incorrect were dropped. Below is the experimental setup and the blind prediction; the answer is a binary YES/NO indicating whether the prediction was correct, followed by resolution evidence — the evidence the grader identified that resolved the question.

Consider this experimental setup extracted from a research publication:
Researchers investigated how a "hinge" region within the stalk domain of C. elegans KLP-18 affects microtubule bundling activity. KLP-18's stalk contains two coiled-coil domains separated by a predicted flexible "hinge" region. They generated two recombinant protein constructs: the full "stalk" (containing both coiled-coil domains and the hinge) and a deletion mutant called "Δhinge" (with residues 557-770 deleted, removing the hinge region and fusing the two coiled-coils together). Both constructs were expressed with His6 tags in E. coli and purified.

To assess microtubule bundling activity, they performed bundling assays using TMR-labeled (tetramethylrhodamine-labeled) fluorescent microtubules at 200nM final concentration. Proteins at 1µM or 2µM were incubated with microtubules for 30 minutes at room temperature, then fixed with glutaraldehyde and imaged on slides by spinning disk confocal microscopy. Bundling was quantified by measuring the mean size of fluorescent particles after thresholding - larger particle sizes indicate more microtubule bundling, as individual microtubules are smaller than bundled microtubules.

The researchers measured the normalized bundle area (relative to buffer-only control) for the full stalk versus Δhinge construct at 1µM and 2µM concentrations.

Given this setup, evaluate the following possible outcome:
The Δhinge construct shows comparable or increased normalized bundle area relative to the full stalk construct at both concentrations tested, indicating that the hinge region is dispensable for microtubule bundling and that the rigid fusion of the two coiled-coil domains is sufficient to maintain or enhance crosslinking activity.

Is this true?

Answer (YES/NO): YES